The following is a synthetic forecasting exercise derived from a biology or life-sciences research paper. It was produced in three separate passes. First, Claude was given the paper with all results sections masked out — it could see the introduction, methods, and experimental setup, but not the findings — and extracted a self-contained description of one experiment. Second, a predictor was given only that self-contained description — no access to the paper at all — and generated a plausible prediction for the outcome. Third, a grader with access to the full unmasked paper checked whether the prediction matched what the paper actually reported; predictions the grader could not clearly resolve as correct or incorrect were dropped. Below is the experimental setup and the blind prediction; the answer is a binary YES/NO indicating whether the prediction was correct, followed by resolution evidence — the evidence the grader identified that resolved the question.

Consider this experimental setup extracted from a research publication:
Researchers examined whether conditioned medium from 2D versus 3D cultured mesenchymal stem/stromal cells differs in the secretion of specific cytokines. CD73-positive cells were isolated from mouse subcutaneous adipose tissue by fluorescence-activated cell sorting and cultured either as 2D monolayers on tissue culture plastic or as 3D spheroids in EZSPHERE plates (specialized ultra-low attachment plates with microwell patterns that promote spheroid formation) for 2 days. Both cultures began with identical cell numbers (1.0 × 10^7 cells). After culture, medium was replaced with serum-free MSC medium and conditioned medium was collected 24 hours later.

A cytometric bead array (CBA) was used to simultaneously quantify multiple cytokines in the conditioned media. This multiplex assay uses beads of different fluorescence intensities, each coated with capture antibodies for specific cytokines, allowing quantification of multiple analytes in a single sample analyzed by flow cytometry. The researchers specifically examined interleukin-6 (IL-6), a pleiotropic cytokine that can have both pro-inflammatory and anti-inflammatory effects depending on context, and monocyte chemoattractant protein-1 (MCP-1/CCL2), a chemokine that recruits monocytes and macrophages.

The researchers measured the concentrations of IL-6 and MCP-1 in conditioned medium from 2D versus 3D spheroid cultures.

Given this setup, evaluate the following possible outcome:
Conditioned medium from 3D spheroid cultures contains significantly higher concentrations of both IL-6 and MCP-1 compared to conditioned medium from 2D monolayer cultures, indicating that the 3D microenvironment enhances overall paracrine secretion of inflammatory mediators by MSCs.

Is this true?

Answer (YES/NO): NO